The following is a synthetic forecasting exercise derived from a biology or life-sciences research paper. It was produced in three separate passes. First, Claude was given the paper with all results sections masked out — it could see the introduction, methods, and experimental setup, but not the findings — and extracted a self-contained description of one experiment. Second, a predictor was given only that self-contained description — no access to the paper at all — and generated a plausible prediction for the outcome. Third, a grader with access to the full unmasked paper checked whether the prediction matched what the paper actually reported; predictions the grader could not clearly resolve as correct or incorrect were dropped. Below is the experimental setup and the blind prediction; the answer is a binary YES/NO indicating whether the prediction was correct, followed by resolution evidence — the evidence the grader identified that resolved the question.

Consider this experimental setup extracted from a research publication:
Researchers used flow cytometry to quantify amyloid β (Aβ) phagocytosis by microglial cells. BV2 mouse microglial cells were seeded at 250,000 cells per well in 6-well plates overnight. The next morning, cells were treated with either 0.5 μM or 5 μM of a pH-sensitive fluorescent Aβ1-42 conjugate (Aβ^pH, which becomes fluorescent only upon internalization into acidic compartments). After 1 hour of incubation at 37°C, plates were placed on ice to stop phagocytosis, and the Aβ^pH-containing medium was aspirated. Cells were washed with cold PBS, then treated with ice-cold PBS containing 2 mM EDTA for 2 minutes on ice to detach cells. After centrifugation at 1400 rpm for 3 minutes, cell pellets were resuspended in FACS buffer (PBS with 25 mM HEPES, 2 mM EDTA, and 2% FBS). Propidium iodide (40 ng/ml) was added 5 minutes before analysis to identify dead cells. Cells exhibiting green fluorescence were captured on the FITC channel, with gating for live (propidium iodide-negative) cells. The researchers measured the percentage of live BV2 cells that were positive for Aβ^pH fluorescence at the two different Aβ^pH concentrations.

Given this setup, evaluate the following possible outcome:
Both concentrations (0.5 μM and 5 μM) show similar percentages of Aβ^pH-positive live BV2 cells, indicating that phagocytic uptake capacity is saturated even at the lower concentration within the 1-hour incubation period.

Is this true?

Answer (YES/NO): NO